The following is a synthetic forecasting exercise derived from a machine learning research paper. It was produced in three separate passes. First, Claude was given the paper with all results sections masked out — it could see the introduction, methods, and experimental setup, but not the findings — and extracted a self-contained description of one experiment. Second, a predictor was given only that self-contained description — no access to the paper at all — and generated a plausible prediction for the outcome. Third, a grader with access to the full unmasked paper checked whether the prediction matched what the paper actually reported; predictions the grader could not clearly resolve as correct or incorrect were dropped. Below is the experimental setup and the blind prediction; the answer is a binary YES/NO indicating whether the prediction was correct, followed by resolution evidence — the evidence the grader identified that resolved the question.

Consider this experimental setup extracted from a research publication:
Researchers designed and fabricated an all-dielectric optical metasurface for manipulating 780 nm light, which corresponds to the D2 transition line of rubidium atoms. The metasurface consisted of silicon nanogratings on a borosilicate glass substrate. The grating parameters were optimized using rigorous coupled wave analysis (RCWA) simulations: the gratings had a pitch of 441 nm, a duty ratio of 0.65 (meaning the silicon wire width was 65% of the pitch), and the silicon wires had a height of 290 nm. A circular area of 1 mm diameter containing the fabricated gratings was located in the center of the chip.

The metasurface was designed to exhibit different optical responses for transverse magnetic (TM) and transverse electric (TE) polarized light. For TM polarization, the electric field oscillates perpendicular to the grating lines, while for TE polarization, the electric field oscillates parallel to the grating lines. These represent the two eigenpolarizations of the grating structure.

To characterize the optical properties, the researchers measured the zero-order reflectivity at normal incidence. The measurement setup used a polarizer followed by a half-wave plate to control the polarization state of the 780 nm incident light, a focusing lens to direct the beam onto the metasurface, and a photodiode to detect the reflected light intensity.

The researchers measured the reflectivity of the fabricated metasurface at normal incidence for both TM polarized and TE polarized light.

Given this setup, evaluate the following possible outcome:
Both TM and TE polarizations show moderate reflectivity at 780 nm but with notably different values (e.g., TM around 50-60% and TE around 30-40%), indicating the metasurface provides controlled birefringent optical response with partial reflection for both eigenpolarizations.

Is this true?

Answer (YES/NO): NO